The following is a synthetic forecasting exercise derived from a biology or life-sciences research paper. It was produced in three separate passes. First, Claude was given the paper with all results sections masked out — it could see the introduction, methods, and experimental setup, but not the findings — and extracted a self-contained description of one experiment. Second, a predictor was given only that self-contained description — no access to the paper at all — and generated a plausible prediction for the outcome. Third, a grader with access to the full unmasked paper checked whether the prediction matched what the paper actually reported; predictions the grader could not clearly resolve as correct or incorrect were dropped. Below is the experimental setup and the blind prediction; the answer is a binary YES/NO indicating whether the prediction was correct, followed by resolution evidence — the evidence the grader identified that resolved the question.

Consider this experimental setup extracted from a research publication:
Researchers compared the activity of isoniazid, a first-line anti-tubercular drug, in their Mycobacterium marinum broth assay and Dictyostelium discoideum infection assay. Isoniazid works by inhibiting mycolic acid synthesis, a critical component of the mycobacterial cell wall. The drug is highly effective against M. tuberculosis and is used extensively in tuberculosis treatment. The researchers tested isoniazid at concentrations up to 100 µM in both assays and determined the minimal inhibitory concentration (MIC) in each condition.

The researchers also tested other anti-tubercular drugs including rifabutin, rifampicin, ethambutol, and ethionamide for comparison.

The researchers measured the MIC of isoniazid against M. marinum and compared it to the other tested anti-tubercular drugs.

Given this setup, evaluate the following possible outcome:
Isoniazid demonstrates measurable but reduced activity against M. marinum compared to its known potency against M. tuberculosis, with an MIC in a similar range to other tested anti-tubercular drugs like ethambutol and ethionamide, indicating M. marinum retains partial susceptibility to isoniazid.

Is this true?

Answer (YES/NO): NO